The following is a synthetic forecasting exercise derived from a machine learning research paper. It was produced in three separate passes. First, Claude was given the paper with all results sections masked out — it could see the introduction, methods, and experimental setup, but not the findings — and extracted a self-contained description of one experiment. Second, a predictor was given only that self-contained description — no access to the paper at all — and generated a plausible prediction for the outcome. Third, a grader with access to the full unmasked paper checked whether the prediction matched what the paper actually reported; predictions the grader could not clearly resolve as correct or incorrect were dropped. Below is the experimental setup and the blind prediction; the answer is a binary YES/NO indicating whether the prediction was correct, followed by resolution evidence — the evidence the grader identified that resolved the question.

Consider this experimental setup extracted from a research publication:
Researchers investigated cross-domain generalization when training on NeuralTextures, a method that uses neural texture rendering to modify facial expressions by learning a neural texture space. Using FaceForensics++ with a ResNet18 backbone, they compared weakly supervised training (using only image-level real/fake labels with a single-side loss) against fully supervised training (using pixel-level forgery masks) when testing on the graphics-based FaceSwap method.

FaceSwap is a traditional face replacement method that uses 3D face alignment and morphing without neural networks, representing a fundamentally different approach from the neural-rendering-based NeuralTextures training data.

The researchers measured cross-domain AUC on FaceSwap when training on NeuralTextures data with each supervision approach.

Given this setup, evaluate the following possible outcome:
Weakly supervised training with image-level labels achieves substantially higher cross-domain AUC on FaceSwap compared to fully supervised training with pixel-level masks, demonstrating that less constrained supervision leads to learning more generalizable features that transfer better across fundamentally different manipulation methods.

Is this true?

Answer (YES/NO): NO